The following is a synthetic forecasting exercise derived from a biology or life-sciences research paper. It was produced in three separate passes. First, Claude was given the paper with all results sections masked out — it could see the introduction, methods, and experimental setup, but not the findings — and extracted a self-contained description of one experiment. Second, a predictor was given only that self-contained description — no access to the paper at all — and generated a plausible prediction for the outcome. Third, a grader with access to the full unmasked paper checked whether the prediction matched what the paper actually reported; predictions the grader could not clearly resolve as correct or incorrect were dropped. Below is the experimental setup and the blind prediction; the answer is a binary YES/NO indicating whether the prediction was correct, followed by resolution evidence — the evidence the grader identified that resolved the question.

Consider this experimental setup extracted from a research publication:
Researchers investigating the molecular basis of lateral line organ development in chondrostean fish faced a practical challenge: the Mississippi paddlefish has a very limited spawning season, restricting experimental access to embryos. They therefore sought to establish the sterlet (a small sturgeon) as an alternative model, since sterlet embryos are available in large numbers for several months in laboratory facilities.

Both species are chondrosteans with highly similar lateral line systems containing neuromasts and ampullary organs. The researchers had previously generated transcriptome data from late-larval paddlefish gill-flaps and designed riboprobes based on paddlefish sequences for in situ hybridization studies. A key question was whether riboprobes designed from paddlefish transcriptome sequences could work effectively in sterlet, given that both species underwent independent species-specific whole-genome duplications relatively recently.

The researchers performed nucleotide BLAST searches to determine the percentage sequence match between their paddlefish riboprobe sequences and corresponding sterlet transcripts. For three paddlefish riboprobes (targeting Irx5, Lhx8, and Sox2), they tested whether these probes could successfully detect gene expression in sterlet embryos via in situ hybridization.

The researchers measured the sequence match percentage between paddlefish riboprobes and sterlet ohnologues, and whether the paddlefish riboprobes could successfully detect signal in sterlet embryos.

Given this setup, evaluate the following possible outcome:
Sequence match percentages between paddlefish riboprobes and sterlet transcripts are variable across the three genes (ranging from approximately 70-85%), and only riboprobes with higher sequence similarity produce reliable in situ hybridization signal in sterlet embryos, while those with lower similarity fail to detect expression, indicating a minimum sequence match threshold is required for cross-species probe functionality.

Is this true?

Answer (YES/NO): NO